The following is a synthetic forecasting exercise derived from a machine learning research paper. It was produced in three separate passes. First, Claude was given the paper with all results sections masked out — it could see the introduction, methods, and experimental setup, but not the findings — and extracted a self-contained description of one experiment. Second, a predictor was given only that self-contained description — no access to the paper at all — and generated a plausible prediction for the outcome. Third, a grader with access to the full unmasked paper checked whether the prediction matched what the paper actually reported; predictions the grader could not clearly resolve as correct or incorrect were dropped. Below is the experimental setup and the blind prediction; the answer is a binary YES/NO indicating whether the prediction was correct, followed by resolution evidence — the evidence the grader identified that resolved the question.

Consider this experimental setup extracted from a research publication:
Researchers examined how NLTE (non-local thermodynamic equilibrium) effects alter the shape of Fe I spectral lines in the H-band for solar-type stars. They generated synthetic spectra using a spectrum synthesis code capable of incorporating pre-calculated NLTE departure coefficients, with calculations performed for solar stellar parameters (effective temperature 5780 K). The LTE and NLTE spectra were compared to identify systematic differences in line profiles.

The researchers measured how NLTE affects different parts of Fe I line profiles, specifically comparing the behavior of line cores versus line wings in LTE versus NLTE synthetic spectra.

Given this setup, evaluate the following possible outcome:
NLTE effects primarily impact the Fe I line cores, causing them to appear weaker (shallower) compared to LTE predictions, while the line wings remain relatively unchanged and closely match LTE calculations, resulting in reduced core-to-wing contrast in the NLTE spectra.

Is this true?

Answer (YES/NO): NO